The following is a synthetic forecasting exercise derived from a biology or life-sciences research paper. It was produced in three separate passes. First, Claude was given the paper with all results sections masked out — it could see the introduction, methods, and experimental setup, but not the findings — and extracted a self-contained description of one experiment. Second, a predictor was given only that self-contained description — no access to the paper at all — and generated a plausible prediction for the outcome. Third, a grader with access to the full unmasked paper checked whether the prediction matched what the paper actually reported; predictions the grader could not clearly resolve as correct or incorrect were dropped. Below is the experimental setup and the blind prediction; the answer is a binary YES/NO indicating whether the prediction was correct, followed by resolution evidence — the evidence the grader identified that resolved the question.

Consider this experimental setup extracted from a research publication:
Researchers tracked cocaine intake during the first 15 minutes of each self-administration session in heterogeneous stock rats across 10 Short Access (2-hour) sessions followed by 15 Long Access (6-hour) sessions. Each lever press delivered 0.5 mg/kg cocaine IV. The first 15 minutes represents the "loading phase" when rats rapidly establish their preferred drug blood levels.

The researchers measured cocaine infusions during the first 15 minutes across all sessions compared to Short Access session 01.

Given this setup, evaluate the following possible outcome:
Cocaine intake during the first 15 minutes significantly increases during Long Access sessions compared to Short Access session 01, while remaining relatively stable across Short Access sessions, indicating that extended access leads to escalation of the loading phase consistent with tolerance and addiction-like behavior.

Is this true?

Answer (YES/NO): NO